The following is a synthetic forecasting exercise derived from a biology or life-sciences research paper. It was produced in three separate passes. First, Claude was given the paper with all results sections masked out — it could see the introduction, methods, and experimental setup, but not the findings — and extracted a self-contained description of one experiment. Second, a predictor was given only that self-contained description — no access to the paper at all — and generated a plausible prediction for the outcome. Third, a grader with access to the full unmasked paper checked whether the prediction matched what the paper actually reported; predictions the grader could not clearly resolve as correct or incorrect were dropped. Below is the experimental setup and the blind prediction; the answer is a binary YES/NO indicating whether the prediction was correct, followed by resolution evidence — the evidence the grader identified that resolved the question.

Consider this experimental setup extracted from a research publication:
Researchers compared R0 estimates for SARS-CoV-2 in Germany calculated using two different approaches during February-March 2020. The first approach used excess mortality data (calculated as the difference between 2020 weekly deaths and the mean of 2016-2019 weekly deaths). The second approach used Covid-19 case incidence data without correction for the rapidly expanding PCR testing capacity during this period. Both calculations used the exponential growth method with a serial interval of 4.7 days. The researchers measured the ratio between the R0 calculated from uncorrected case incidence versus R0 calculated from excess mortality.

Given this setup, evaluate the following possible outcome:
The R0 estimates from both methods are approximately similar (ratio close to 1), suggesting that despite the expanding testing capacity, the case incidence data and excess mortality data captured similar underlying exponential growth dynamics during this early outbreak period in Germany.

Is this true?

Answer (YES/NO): NO